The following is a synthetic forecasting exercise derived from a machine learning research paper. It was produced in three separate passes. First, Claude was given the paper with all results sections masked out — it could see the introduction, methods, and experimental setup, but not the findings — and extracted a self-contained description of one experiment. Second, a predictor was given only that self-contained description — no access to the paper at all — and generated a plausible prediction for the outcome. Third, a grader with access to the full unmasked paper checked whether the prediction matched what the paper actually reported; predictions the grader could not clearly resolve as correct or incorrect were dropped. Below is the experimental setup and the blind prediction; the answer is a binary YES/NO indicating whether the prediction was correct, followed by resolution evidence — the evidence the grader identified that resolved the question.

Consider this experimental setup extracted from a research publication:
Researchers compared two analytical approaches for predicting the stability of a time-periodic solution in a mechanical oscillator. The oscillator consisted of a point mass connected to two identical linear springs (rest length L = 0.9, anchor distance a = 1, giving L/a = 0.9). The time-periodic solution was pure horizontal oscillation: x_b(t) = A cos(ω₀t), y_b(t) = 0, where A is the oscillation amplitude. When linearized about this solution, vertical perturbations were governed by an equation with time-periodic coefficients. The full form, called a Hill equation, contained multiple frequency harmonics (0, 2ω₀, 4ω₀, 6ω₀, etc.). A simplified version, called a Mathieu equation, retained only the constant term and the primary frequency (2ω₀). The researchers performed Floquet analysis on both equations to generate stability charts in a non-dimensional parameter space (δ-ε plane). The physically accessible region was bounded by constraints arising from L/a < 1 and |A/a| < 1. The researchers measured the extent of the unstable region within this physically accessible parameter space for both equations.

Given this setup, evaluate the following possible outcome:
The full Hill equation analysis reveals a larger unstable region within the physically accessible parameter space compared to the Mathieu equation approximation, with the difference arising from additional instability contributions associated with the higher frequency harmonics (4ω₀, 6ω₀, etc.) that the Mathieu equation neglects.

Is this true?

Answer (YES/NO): YES